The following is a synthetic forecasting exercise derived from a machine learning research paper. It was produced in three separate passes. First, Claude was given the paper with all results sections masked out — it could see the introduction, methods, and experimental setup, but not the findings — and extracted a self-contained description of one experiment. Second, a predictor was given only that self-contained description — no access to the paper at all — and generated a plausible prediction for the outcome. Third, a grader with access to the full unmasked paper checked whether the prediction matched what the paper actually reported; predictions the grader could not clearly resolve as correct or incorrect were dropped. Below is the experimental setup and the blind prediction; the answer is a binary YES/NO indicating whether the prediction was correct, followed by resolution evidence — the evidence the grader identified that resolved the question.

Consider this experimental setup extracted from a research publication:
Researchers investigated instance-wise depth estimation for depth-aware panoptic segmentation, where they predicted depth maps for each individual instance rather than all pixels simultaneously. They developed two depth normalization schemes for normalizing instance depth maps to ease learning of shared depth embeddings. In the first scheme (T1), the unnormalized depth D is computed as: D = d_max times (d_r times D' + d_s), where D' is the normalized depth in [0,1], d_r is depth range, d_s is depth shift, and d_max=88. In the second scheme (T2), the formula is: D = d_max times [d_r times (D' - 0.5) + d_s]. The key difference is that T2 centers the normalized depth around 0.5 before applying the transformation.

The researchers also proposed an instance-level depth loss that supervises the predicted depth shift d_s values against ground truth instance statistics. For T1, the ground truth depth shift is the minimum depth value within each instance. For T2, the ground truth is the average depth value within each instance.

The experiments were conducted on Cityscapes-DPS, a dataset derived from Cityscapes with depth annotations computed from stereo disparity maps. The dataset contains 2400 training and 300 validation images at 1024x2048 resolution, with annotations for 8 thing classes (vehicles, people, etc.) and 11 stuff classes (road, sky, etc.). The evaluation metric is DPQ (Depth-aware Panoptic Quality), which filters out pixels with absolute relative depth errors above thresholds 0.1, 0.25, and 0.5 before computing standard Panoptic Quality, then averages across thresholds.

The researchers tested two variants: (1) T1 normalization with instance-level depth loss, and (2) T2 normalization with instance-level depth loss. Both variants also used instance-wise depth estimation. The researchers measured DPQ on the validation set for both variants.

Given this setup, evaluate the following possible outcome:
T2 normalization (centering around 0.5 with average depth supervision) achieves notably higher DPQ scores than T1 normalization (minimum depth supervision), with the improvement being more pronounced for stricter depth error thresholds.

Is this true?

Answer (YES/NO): YES